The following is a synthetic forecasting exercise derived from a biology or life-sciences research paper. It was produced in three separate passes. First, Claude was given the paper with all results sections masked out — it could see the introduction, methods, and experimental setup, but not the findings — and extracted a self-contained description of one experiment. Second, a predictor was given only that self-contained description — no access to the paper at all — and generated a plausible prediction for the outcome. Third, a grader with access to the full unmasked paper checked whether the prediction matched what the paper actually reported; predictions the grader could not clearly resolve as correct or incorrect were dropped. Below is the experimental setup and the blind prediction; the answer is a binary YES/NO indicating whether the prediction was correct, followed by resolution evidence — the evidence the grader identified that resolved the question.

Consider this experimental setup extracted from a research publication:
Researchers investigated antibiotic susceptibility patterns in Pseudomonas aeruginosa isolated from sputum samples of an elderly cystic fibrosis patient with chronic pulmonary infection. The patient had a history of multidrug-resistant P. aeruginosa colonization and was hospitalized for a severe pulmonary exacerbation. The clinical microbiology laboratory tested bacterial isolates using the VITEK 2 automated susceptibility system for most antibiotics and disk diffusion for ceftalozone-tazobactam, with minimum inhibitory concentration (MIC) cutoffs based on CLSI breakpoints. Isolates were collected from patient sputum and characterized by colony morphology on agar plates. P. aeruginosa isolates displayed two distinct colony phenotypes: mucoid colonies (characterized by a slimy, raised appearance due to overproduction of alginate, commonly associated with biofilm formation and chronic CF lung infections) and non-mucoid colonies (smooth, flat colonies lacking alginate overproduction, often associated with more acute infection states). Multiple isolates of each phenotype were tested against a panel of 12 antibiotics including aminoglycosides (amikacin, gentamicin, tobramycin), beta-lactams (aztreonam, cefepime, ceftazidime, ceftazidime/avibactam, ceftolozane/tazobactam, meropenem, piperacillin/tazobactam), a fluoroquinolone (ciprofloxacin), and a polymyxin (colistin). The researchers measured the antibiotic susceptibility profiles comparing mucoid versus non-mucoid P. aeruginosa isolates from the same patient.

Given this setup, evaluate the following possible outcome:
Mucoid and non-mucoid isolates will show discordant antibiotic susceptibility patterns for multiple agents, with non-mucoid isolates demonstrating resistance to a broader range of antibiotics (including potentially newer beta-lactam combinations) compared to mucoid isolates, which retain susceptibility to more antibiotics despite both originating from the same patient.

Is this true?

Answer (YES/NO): YES